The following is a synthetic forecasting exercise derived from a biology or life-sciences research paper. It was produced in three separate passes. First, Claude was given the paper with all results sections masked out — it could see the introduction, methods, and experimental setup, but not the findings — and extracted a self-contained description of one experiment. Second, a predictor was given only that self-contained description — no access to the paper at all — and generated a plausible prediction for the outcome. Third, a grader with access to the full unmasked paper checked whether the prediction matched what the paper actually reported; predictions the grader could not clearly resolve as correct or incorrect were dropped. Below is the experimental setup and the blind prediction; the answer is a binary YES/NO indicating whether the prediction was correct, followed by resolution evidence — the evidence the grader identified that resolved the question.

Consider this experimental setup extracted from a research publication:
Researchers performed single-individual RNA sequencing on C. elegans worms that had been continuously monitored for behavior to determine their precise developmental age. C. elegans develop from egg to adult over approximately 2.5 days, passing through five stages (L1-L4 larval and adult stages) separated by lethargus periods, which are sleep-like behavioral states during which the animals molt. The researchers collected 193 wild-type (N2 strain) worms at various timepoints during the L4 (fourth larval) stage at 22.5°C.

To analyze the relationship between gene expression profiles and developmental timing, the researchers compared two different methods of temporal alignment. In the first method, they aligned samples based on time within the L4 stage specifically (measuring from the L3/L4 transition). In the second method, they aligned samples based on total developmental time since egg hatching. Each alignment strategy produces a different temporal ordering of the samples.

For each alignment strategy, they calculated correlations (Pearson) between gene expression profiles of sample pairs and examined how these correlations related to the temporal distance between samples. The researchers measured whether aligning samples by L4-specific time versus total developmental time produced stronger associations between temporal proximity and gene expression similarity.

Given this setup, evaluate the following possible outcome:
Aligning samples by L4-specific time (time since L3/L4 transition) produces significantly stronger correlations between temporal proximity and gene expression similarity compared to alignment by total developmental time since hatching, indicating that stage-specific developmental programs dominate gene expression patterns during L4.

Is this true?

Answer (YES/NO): YES